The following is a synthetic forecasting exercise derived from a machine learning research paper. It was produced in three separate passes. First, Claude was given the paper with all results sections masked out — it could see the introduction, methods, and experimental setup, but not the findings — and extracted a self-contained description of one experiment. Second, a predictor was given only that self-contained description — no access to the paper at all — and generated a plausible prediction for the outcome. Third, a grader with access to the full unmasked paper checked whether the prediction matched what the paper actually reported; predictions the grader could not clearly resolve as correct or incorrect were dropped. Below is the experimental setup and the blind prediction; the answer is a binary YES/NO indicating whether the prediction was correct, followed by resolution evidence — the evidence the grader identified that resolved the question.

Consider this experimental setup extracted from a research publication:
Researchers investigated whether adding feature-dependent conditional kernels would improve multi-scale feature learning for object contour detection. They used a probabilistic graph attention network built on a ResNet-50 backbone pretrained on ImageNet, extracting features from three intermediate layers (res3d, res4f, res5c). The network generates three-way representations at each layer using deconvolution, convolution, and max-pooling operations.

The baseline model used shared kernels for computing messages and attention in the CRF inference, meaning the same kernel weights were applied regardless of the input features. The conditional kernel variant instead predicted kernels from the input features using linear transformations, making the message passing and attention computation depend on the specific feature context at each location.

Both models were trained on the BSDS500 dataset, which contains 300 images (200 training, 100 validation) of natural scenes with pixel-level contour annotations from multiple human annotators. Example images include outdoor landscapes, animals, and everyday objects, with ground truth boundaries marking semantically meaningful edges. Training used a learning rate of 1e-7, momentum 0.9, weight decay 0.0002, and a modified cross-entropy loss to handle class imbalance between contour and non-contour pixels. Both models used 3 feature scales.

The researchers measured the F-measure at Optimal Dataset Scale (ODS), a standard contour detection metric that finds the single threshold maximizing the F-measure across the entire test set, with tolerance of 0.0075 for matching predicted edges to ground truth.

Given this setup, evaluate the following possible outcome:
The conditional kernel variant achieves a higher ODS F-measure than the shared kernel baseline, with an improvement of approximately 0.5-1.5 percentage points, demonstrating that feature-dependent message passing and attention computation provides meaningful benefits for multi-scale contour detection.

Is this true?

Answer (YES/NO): NO